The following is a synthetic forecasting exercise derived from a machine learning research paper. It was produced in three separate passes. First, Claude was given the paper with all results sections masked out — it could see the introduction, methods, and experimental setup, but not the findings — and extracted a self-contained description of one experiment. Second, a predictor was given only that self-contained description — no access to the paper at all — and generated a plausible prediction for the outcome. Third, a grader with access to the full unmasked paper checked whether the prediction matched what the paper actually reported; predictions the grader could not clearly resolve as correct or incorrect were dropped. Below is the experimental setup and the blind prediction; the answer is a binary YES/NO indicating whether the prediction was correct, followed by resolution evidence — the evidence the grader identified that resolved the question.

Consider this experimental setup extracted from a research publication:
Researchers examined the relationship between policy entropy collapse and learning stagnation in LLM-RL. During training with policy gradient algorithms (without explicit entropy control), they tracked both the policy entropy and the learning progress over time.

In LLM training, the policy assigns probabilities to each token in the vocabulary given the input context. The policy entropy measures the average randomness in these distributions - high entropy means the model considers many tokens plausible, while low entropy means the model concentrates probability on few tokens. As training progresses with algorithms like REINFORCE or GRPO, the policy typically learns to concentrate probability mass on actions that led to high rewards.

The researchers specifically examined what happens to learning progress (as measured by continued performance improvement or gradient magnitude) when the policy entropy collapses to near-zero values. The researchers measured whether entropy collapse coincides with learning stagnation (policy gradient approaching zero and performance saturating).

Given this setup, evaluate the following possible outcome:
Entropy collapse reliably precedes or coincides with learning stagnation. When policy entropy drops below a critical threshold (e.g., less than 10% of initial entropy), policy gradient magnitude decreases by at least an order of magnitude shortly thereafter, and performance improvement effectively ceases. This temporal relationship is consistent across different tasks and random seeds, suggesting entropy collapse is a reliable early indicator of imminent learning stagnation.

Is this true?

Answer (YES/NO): NO